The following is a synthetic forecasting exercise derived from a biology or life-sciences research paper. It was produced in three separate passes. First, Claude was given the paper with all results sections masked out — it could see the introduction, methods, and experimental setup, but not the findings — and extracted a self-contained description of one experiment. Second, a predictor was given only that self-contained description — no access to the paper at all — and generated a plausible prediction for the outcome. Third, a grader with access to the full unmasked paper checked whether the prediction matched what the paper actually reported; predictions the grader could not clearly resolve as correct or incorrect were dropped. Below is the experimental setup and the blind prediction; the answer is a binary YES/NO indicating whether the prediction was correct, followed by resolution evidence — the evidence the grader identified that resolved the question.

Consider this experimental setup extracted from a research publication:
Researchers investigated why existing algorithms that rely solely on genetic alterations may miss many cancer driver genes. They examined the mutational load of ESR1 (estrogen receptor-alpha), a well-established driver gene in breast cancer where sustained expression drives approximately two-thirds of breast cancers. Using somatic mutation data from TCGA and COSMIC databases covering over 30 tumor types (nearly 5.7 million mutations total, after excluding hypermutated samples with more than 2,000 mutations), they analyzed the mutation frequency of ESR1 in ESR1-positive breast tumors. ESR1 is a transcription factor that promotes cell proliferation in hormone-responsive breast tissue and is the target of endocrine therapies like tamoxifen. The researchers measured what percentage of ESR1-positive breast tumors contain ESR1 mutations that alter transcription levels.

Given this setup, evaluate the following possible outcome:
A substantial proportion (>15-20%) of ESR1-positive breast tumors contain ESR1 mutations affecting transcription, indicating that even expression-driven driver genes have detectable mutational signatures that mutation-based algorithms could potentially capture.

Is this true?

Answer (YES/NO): NO